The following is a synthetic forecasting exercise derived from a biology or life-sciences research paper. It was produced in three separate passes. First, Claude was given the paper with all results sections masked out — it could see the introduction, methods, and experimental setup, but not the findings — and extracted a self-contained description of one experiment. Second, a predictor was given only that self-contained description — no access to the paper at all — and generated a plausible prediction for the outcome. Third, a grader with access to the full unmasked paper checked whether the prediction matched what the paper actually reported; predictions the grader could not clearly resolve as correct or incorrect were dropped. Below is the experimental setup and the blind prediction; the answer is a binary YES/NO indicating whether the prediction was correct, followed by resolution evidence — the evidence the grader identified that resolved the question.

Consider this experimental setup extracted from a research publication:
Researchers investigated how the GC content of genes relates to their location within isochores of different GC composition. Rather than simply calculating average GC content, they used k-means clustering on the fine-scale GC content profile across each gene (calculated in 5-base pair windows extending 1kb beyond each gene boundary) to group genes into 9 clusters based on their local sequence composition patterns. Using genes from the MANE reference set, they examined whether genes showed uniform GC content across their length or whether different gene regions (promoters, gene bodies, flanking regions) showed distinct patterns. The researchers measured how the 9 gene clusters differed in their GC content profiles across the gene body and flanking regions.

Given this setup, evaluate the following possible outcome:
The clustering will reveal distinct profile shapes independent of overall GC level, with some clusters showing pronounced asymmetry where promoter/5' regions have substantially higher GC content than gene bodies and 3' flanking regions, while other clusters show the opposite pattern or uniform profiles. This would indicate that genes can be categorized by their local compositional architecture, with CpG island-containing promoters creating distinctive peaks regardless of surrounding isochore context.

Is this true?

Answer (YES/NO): YES